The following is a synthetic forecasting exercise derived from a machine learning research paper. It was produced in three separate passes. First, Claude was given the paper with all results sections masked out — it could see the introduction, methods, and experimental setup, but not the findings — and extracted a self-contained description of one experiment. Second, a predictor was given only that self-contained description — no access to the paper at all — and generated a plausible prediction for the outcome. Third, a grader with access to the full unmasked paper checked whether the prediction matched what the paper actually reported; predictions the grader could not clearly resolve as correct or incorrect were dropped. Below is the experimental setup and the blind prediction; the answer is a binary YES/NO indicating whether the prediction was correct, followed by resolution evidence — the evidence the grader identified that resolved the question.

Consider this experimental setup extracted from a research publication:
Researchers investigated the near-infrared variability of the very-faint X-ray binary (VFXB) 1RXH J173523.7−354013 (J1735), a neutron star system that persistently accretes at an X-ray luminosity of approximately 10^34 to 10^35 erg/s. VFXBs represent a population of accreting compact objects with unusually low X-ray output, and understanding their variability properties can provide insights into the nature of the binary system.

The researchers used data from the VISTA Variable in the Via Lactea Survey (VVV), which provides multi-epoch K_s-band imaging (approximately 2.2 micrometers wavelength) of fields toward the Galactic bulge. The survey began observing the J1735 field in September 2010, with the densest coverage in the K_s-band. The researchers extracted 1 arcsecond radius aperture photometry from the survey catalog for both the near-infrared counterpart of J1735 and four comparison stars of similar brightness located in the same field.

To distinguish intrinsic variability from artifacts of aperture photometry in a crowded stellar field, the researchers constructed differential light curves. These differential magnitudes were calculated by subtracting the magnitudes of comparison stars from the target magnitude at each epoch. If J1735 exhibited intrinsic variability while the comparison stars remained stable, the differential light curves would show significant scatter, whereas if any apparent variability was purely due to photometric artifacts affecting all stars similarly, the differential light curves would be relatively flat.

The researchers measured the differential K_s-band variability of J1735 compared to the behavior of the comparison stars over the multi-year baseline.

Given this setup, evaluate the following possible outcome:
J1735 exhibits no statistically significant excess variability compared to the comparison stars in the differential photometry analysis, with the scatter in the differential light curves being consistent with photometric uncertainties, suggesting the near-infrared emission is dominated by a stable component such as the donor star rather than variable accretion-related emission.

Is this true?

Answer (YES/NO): NO